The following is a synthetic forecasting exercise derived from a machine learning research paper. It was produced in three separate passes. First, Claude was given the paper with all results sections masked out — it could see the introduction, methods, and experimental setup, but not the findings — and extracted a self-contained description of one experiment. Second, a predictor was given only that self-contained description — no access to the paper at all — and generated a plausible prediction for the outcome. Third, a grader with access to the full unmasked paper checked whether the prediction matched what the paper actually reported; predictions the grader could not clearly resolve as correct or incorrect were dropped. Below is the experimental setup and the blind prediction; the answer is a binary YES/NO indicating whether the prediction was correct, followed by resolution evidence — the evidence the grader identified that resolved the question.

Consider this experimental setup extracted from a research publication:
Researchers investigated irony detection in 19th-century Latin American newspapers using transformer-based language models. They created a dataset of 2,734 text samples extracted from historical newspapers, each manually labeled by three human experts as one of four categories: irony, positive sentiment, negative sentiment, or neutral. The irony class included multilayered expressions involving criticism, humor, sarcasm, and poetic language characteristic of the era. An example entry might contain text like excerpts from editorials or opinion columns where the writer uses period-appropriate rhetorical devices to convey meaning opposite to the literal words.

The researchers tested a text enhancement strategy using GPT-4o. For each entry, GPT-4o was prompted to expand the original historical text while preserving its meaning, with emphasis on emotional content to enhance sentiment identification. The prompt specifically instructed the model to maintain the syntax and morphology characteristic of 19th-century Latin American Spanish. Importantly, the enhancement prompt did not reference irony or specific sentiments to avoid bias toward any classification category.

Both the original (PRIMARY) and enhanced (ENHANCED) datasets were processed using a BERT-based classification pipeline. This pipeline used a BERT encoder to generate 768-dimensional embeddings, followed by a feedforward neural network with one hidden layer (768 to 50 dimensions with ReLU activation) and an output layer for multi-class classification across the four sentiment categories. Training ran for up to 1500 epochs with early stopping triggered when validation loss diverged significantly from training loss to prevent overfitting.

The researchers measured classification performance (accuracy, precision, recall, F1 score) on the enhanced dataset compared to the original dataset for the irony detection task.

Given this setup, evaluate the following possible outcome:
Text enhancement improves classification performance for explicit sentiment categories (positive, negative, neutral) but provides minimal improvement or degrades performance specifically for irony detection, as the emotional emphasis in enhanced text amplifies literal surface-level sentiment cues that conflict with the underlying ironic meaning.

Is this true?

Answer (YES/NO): NO